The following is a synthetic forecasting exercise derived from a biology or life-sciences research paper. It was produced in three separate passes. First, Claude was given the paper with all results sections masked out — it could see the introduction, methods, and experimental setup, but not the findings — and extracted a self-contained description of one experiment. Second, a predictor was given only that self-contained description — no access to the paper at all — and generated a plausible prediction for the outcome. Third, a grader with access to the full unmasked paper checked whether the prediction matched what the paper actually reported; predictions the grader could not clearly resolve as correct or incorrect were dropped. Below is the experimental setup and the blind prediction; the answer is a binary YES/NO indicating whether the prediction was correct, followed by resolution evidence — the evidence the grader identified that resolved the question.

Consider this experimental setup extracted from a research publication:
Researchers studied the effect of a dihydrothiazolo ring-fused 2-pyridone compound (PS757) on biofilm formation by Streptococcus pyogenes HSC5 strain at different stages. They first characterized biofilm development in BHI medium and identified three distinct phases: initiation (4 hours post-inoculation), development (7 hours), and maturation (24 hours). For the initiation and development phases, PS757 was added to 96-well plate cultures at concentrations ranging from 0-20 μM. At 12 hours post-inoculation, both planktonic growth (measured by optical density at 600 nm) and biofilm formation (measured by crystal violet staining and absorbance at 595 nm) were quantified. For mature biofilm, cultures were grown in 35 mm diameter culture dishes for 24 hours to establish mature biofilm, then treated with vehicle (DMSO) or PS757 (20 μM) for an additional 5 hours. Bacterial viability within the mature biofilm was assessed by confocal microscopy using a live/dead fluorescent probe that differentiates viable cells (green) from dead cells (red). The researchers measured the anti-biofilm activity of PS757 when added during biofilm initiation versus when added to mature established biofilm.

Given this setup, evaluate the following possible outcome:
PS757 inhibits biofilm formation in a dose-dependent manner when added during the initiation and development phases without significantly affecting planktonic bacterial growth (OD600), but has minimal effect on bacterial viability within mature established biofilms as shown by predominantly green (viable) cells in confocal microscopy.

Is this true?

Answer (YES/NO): NO